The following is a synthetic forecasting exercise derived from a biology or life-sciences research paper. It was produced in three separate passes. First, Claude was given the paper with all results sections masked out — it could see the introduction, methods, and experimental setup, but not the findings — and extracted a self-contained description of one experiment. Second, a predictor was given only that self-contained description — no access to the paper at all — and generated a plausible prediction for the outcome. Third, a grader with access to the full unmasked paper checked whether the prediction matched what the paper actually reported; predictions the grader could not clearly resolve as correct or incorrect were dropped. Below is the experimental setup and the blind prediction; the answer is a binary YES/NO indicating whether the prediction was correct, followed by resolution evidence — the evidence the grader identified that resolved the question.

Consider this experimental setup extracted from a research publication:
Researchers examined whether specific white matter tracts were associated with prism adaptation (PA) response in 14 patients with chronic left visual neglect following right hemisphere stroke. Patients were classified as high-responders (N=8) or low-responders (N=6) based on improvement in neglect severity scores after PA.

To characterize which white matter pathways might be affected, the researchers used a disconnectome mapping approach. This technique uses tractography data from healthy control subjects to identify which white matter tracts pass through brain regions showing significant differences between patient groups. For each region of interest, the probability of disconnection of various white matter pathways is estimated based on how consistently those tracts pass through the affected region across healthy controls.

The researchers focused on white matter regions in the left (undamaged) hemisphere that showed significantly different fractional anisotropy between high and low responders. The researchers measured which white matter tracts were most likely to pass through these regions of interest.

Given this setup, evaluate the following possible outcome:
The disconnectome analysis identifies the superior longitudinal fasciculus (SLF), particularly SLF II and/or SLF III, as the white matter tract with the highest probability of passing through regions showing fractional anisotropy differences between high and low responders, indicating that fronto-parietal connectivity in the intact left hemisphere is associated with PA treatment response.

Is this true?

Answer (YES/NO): NO